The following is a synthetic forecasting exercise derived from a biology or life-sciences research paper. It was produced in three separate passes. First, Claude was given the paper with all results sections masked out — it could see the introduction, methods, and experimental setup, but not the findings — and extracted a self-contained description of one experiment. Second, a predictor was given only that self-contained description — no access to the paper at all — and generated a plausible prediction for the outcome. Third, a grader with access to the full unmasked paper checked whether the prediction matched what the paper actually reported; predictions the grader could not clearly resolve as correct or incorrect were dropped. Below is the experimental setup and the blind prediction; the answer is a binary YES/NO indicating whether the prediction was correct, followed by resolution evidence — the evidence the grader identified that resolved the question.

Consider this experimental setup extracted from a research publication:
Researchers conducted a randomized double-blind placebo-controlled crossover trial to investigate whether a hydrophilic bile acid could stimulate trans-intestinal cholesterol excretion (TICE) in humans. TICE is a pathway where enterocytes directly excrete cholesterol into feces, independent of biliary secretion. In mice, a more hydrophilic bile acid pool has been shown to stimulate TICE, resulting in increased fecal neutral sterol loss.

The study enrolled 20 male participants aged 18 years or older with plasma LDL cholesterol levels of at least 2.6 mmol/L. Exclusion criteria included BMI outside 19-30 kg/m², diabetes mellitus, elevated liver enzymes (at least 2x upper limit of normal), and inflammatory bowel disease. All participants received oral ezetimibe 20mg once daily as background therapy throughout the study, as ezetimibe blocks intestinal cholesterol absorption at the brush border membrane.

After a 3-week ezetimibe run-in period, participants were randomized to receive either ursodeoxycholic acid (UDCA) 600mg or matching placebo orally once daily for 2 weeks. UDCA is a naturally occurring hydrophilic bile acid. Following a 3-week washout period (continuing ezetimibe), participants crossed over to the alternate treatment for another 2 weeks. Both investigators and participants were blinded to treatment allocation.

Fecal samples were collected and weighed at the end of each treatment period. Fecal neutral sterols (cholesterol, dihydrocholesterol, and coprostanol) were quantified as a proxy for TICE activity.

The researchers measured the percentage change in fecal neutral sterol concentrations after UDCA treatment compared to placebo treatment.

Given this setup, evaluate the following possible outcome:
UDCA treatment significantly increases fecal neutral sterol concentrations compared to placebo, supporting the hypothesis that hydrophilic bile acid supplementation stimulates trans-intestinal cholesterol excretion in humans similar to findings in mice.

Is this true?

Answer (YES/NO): NO